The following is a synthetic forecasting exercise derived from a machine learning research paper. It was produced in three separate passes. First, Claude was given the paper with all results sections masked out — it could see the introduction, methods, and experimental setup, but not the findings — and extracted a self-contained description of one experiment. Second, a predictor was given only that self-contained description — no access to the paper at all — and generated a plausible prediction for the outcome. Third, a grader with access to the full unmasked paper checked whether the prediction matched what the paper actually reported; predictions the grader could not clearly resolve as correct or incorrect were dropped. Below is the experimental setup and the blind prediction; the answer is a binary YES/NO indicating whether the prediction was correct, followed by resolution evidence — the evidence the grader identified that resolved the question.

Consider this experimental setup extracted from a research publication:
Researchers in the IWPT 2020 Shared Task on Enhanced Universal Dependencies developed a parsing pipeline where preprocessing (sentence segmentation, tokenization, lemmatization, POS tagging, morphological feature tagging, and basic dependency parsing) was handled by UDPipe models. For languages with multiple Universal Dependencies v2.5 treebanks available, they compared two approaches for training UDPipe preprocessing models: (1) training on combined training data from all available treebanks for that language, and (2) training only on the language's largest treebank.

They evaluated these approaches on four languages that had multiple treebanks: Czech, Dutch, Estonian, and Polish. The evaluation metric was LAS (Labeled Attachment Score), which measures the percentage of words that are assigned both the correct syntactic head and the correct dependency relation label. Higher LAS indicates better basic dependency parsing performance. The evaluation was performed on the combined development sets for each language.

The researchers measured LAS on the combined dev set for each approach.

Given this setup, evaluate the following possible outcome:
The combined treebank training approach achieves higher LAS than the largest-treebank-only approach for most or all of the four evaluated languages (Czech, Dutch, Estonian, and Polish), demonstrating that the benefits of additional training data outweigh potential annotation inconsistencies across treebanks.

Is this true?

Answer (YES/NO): NO